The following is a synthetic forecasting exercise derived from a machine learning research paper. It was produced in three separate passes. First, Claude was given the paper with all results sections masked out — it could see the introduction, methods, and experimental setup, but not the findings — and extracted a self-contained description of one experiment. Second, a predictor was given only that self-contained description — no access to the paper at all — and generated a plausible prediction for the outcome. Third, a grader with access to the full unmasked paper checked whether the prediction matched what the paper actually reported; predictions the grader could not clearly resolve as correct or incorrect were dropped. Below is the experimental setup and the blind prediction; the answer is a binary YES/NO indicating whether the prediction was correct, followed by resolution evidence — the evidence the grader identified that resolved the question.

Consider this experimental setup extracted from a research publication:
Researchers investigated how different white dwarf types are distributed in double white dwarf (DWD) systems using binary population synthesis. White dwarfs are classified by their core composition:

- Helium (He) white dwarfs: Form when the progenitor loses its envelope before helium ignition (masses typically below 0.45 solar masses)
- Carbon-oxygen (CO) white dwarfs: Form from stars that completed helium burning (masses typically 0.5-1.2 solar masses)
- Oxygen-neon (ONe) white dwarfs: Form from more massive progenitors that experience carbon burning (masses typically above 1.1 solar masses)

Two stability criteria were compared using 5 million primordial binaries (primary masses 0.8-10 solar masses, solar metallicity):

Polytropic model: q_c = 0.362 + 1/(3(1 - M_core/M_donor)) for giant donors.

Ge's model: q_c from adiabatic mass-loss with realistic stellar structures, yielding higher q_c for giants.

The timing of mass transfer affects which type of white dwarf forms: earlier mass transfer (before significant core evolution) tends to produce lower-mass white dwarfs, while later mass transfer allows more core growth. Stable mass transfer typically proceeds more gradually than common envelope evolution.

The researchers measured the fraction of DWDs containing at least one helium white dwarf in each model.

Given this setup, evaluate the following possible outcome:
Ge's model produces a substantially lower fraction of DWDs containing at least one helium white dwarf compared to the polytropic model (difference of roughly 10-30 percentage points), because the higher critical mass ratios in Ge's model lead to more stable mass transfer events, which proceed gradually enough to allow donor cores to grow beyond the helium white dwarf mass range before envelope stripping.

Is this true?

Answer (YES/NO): YES